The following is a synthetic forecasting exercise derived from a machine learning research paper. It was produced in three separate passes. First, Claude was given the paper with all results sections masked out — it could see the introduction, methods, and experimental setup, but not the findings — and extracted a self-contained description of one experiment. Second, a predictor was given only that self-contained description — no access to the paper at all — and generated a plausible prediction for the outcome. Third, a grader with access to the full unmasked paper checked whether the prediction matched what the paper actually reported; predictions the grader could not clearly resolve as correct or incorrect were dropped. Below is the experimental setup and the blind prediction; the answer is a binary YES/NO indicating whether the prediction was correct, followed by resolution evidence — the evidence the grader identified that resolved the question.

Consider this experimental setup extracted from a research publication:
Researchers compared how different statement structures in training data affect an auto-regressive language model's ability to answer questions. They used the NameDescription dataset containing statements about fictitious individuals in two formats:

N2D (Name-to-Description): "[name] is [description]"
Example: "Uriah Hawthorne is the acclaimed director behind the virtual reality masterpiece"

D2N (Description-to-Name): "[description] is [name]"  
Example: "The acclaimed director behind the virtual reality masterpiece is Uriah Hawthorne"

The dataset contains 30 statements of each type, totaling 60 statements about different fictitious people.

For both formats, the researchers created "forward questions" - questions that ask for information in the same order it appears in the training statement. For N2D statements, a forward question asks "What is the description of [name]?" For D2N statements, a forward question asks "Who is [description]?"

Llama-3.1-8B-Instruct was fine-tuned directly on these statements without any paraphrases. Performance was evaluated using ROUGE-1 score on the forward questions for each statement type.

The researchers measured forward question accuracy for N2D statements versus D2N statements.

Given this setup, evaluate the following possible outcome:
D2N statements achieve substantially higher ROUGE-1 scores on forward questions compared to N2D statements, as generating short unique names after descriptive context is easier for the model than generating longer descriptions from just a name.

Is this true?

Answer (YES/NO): NO